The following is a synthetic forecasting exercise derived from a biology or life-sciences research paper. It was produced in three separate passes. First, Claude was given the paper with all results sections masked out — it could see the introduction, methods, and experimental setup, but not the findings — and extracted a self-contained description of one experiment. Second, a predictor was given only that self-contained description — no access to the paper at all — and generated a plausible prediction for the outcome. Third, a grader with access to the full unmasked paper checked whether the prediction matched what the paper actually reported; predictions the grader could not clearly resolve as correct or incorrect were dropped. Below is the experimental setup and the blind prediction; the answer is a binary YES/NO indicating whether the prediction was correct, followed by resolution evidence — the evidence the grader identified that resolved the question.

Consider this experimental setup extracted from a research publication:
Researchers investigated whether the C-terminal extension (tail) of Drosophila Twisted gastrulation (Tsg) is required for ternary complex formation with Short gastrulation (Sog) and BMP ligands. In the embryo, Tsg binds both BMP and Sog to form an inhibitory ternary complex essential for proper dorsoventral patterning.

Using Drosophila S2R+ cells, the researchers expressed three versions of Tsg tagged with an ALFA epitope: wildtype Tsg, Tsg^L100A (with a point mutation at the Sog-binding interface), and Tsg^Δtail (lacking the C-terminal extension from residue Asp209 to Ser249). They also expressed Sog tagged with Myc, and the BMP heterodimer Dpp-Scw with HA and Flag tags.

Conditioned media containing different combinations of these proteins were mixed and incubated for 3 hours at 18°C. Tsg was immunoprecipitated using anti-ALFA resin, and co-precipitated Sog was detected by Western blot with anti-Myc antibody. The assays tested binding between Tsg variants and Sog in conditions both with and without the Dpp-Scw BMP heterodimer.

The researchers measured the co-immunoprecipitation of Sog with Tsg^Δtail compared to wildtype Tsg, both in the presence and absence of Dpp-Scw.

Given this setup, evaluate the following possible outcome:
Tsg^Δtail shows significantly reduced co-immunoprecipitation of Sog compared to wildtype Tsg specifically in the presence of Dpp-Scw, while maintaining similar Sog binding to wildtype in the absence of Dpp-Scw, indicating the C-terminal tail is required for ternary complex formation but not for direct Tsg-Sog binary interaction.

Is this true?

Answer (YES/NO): NO